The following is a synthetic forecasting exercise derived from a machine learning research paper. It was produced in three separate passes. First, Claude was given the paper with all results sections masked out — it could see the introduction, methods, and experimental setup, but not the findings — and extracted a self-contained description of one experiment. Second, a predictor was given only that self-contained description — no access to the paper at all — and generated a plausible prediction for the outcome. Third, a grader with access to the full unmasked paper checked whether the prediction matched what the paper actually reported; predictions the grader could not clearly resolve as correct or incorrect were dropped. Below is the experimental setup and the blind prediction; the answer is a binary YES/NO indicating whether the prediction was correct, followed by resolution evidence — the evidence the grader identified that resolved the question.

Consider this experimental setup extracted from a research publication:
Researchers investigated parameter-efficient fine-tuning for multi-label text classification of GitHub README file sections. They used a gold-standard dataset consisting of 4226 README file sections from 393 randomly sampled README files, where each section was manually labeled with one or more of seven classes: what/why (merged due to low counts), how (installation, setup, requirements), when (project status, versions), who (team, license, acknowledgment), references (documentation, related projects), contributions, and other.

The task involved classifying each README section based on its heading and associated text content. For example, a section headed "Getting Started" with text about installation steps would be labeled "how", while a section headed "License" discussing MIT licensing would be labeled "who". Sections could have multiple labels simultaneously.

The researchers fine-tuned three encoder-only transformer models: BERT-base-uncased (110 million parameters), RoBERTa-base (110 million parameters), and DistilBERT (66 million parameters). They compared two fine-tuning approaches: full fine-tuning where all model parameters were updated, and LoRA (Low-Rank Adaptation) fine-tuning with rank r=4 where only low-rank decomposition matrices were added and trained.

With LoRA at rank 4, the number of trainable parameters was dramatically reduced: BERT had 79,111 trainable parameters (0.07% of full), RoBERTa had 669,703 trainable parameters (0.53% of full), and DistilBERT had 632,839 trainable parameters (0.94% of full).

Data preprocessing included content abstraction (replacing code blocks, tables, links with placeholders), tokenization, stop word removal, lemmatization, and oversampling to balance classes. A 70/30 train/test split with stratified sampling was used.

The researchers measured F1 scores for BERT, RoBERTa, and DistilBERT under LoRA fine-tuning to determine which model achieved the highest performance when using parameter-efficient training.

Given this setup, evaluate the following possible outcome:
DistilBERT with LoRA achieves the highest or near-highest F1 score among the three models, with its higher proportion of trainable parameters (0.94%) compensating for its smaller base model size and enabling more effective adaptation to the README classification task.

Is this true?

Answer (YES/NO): YES